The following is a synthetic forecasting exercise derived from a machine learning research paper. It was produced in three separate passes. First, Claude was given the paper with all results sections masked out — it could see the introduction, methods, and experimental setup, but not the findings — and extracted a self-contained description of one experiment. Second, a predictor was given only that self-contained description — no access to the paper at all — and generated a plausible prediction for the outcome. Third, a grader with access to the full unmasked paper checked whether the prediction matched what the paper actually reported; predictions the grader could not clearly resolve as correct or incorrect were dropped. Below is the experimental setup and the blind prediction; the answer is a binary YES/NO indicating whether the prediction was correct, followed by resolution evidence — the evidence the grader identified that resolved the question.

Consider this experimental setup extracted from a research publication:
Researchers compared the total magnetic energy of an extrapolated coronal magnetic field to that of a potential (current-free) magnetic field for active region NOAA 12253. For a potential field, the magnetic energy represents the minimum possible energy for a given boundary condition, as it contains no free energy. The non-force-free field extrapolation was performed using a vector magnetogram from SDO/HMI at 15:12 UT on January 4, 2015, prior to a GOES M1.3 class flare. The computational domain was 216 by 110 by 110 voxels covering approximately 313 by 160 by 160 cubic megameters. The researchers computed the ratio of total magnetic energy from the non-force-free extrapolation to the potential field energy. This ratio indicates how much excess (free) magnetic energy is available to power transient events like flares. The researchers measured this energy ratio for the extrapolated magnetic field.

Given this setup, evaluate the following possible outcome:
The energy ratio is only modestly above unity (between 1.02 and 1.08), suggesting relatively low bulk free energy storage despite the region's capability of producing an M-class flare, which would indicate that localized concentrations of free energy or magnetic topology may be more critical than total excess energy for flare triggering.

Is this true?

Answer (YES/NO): NO